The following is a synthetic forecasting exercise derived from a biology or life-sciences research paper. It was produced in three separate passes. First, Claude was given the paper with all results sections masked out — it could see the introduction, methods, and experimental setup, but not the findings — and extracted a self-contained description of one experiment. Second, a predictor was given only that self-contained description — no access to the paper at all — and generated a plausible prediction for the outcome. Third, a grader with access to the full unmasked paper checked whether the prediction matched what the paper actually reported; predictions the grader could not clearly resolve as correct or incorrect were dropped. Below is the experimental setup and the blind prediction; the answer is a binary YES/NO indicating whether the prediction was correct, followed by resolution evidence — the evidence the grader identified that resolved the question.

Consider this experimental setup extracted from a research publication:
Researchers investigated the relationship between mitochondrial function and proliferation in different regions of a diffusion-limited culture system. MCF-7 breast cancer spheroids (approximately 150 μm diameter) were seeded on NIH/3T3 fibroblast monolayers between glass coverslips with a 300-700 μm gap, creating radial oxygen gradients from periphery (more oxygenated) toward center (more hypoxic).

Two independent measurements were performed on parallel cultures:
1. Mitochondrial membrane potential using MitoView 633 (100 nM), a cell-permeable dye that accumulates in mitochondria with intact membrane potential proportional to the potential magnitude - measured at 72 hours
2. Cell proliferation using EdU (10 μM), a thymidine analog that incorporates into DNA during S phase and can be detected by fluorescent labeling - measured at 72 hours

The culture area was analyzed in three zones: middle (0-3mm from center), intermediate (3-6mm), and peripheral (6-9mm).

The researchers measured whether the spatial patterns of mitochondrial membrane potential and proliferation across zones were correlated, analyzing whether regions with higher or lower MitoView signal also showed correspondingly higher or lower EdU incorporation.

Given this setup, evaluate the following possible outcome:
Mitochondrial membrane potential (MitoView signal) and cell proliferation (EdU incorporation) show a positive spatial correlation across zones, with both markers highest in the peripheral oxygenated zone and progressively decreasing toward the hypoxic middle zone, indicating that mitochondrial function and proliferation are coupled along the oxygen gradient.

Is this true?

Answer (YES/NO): YES